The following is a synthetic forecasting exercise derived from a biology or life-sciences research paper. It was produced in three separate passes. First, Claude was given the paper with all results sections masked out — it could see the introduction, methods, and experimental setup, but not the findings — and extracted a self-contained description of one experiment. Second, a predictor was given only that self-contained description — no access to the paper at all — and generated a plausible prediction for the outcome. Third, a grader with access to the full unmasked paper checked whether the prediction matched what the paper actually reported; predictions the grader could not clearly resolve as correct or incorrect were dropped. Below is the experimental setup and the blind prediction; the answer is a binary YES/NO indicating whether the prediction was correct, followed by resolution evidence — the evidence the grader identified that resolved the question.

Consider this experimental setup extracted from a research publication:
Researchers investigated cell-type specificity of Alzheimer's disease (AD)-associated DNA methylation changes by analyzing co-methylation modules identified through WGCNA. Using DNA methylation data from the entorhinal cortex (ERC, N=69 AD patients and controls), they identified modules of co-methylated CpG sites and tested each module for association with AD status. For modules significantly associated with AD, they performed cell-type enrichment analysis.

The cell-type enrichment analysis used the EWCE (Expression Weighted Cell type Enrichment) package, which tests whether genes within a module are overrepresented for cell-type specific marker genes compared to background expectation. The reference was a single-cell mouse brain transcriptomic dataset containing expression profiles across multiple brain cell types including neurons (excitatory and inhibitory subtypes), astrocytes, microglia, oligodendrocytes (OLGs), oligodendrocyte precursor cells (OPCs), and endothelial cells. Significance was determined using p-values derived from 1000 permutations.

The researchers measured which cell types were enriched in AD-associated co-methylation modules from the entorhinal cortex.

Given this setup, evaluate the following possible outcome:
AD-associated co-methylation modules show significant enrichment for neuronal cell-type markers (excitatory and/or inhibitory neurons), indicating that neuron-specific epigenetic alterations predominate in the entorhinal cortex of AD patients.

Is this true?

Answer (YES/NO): NO